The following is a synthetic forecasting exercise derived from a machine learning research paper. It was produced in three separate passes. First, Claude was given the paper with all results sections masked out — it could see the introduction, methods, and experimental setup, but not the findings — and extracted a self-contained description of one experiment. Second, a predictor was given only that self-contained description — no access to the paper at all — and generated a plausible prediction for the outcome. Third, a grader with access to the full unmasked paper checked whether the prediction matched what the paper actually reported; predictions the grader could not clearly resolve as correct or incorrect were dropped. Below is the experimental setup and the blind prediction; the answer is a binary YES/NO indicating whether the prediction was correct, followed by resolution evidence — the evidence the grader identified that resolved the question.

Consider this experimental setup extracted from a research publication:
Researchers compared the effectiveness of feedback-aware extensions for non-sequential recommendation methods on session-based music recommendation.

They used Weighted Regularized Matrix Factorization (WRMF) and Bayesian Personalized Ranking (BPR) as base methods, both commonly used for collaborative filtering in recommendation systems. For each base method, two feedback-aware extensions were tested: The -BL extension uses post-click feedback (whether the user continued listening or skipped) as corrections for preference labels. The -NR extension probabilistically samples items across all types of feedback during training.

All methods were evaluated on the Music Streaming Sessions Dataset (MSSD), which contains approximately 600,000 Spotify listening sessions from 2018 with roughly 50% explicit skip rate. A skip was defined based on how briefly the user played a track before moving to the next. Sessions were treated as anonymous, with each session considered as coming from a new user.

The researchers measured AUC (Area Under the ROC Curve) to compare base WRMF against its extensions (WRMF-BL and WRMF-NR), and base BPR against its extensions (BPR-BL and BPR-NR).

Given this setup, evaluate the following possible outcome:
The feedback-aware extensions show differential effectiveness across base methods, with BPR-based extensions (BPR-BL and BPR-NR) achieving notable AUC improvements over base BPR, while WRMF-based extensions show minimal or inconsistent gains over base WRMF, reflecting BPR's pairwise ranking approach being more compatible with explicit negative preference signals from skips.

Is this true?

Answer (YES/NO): NO